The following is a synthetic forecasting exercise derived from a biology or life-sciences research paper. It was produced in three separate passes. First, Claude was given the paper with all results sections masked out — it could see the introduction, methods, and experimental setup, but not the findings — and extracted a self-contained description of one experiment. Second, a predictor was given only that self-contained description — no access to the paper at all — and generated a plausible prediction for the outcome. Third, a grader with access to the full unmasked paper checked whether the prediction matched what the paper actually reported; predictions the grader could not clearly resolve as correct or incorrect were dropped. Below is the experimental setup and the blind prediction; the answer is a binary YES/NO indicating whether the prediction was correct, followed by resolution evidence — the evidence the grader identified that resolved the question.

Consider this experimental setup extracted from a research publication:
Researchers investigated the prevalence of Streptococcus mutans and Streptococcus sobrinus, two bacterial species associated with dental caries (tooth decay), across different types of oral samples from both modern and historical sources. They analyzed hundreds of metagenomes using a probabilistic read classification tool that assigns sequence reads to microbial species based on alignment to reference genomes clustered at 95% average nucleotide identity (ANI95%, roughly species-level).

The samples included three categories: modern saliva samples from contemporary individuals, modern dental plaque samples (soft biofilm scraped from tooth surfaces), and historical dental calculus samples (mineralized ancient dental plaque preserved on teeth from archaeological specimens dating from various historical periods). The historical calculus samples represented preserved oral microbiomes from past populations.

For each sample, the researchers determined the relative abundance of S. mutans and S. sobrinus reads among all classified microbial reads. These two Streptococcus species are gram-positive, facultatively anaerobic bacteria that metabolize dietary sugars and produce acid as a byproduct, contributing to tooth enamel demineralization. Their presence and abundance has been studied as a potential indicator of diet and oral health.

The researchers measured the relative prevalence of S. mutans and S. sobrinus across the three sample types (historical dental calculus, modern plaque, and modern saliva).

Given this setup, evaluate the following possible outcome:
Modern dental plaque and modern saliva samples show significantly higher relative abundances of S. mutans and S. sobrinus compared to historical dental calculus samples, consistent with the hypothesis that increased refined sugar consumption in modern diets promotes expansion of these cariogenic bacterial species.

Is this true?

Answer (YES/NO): YES